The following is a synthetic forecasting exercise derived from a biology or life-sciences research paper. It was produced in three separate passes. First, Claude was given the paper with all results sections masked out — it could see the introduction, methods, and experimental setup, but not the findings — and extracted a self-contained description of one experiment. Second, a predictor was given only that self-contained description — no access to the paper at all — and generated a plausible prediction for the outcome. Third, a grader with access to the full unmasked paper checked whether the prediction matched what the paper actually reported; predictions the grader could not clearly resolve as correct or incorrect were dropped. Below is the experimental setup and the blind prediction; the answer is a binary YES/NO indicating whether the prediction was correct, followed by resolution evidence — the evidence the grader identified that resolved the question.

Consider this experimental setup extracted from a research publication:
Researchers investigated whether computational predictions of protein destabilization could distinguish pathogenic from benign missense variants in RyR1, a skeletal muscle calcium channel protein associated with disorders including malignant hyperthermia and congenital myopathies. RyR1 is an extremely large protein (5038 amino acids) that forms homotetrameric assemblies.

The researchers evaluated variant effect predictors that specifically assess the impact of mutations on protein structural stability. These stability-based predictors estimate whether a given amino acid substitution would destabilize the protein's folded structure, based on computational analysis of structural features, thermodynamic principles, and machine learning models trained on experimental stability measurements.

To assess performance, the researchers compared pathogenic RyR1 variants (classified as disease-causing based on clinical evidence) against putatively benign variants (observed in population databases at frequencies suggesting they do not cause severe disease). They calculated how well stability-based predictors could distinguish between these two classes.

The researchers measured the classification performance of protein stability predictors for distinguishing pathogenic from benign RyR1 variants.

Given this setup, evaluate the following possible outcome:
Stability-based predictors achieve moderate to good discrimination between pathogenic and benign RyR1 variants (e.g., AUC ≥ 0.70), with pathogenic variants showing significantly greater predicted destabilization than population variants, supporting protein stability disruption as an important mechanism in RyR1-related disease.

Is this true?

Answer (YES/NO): NO